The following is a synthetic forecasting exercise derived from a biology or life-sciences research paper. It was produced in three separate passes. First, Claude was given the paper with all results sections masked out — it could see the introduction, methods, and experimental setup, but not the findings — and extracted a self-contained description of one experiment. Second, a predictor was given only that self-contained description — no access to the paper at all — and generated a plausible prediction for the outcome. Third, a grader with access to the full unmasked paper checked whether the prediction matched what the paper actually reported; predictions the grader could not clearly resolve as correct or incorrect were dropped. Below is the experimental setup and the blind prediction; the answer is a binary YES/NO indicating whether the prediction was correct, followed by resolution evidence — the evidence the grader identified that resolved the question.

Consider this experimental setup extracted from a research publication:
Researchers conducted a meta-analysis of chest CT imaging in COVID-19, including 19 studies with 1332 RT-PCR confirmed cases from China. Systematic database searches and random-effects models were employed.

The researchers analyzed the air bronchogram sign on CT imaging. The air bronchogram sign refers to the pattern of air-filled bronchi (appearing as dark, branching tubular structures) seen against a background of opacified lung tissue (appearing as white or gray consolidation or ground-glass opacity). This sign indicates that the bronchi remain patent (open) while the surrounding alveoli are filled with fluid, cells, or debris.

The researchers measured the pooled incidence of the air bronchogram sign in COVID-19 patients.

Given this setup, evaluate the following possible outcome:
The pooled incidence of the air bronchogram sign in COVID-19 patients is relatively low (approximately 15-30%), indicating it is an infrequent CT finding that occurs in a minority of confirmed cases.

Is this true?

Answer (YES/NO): NO